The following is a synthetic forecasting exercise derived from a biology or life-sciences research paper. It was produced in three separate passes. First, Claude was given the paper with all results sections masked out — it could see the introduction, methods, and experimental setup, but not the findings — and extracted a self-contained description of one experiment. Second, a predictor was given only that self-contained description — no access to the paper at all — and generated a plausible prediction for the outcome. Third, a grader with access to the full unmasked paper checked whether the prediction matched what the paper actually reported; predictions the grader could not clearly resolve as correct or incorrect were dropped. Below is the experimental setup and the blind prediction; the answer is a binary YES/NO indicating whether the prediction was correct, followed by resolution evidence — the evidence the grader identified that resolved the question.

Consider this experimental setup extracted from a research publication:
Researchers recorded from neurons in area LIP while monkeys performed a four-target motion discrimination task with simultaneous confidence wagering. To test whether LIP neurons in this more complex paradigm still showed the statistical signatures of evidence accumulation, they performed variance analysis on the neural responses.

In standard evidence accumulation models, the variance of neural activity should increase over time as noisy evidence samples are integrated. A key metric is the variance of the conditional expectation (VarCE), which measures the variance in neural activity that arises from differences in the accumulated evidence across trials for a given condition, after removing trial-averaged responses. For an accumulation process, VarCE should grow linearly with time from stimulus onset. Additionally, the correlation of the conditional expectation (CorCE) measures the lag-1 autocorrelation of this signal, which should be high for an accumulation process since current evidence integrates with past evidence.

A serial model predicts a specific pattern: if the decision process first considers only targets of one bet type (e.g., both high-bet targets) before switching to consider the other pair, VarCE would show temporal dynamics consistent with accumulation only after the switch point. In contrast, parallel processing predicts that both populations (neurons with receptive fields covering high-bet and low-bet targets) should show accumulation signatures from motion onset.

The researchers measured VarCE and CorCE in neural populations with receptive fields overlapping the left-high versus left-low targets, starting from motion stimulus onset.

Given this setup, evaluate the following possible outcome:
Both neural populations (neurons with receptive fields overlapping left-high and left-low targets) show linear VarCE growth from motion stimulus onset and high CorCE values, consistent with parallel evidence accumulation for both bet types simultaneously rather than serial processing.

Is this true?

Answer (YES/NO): YES